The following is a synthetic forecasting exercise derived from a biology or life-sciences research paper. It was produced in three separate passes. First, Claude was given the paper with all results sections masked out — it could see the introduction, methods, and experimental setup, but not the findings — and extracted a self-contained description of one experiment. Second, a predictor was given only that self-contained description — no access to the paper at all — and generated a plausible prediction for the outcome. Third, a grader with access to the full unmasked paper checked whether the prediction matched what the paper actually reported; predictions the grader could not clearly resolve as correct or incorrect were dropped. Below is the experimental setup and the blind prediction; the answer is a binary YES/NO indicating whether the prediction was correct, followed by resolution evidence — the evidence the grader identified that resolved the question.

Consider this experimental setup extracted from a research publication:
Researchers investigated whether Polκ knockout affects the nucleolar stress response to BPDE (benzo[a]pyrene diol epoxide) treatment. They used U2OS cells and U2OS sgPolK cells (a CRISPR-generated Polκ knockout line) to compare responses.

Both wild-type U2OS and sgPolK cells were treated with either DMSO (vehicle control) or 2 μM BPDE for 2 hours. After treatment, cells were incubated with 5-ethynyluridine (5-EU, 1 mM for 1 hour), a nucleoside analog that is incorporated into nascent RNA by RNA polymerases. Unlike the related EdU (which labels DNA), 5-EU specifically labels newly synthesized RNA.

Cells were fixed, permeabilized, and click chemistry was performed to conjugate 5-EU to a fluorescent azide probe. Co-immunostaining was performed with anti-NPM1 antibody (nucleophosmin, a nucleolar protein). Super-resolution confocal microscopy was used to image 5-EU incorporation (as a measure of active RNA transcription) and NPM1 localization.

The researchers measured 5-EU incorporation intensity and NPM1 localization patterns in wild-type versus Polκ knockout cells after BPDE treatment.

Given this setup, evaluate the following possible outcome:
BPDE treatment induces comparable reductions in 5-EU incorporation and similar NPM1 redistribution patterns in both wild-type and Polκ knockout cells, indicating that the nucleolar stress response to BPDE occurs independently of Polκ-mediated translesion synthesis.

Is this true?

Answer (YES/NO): NO